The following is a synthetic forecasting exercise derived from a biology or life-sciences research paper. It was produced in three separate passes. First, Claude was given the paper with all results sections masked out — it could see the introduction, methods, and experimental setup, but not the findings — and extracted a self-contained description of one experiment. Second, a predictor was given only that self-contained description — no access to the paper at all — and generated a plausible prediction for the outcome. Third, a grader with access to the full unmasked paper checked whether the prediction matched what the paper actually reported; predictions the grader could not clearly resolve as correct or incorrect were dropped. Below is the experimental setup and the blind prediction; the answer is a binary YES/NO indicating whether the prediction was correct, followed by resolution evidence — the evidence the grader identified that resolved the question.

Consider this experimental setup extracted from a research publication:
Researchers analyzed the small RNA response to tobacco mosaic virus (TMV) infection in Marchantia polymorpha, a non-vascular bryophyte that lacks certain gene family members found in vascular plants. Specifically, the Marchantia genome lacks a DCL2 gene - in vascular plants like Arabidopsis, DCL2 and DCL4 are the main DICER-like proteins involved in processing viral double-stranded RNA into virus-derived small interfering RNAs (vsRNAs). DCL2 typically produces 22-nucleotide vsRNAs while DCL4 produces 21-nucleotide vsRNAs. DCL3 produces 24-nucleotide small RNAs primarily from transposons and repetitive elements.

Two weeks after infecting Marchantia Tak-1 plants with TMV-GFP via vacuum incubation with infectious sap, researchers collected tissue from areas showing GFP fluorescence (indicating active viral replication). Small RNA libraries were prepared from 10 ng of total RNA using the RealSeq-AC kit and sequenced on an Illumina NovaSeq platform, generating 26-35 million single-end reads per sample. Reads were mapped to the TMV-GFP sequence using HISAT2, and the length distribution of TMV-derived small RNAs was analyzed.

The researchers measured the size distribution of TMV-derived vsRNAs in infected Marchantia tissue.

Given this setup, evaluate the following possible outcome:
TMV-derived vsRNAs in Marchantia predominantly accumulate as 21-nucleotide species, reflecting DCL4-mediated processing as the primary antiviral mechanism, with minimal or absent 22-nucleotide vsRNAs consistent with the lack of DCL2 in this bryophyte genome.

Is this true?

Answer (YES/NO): YES